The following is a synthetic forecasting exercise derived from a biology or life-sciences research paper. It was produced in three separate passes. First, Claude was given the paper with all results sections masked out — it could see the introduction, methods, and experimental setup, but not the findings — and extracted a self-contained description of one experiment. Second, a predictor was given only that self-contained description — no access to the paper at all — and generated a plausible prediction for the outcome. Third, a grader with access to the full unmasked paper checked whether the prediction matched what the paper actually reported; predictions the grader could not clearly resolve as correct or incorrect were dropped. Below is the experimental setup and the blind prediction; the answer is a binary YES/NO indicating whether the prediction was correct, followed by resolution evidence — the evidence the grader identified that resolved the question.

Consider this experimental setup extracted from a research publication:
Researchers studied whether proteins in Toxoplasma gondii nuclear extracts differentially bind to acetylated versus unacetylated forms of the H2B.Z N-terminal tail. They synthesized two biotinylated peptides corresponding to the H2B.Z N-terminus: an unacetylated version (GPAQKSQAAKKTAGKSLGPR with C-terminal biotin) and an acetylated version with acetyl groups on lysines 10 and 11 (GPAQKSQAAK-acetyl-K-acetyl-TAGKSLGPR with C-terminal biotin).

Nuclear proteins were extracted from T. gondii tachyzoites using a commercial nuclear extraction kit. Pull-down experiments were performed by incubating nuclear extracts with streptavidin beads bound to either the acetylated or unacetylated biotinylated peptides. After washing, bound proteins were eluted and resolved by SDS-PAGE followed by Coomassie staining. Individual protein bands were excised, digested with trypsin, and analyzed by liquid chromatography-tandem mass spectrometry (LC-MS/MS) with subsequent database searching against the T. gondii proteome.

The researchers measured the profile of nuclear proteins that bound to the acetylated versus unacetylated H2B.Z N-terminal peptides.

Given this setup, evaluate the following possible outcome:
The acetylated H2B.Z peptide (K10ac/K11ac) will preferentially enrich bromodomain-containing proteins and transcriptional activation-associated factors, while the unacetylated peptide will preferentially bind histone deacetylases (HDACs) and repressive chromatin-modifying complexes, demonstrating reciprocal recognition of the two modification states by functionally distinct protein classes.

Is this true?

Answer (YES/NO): NO